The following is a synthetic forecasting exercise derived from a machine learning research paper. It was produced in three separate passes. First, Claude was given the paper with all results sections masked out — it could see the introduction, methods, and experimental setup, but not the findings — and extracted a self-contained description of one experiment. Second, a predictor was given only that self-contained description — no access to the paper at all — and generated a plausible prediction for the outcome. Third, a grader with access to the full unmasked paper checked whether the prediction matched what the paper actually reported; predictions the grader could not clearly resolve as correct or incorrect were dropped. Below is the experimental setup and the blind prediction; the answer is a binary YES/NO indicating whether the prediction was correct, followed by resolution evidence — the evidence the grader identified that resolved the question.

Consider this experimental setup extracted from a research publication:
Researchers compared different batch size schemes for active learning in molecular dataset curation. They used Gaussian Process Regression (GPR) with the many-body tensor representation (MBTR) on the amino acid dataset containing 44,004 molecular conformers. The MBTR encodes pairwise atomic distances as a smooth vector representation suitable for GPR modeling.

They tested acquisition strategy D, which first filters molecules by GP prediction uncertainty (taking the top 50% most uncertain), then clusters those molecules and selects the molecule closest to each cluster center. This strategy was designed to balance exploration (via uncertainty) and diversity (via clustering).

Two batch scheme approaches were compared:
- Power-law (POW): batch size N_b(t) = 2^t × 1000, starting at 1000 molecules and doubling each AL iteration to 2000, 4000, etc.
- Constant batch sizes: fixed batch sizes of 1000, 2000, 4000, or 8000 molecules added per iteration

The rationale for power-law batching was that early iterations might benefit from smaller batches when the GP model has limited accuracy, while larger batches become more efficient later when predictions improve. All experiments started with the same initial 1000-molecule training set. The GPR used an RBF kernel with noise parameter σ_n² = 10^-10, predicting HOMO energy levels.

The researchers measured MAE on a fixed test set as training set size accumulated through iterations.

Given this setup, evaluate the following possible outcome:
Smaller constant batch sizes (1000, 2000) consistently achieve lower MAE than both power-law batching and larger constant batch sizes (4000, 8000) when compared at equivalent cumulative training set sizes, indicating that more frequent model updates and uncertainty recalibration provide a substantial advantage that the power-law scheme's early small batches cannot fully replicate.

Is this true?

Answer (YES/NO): NO